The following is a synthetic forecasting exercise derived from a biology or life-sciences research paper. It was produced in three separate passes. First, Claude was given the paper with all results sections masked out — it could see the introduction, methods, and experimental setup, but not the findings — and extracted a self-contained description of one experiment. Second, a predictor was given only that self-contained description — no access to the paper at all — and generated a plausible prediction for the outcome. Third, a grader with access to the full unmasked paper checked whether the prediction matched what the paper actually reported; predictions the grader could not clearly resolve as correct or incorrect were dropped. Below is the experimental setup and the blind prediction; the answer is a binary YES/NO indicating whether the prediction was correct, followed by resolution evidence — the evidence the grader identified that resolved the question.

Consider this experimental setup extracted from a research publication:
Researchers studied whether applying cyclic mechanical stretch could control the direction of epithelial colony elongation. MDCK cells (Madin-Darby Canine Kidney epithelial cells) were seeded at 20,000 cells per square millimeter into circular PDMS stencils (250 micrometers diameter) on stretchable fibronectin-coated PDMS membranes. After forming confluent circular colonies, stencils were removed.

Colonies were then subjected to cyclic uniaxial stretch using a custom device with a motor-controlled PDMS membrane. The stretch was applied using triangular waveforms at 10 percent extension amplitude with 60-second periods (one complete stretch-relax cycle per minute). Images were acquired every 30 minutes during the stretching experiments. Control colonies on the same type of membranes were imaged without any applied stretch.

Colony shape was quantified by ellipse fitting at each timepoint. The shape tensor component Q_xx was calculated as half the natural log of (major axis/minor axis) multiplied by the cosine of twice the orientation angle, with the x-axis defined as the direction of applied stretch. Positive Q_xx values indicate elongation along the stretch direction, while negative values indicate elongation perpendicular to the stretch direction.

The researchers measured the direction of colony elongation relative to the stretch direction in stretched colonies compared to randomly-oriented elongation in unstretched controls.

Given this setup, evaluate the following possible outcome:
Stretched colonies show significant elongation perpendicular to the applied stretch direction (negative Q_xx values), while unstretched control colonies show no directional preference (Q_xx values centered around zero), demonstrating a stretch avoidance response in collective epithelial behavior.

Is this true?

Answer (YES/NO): NO